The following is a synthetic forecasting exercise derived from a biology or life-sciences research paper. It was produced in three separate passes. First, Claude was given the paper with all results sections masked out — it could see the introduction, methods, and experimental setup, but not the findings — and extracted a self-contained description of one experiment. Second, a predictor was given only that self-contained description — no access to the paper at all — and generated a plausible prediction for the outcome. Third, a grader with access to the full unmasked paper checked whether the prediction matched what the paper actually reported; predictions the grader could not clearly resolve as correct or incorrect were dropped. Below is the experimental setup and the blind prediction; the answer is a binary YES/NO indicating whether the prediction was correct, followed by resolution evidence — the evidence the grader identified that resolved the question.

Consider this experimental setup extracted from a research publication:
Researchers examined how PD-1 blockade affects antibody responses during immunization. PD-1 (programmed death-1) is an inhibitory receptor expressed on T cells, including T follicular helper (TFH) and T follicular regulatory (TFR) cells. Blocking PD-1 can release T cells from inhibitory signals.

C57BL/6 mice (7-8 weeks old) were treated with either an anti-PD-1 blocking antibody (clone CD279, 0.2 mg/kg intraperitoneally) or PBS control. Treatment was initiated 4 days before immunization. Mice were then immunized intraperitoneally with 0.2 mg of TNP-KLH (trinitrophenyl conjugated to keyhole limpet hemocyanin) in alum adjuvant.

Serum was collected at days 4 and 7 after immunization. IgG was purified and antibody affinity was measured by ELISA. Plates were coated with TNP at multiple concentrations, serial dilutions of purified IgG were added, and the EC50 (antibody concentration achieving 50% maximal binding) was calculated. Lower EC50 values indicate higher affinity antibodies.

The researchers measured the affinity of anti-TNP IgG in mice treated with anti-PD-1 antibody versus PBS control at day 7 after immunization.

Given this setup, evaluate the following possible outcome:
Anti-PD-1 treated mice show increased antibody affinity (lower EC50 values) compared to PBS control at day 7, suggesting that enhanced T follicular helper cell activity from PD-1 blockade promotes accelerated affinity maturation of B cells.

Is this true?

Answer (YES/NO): YES